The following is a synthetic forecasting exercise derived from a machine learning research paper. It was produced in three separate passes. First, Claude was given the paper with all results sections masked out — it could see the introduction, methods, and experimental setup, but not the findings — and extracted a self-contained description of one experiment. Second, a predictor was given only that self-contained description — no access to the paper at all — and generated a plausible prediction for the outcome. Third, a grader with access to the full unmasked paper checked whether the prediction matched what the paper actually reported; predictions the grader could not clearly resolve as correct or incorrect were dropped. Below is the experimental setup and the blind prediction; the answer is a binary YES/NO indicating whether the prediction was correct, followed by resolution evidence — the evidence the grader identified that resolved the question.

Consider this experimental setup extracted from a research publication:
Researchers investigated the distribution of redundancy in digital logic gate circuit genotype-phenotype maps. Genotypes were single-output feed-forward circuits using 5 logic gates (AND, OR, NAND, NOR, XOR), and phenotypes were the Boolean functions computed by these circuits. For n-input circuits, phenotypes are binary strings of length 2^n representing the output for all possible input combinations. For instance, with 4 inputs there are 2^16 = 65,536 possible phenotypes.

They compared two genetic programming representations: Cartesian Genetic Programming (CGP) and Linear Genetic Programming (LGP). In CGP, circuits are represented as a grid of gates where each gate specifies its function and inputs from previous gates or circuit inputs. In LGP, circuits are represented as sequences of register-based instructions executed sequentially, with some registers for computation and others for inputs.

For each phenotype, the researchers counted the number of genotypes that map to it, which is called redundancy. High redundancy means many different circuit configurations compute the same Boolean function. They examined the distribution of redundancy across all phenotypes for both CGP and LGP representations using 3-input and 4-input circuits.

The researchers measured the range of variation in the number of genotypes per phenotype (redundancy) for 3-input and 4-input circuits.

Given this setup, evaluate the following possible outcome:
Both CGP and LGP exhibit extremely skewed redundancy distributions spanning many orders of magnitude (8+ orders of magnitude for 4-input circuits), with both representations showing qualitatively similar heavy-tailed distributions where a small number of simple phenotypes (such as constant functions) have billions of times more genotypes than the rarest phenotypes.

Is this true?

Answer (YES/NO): NO